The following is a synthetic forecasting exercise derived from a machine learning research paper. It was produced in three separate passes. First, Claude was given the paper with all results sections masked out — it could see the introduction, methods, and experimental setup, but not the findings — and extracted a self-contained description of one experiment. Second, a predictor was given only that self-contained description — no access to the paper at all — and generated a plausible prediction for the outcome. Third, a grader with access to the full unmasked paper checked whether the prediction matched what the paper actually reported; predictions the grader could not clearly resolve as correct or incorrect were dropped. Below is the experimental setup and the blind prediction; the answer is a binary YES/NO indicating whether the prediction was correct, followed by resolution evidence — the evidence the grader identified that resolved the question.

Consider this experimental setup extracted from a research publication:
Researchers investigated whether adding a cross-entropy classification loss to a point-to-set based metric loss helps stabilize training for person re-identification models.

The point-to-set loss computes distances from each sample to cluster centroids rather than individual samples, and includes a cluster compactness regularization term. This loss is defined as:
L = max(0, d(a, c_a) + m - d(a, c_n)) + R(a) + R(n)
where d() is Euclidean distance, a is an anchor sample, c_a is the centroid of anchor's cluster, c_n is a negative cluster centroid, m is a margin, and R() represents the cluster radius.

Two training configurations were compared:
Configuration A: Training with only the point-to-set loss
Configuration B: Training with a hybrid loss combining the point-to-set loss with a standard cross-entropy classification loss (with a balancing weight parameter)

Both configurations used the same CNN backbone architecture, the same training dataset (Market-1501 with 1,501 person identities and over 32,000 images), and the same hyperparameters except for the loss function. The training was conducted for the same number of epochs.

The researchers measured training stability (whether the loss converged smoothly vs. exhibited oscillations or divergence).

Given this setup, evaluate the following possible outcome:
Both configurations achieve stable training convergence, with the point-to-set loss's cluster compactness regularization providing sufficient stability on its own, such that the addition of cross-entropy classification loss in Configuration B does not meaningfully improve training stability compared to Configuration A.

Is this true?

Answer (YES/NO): NO